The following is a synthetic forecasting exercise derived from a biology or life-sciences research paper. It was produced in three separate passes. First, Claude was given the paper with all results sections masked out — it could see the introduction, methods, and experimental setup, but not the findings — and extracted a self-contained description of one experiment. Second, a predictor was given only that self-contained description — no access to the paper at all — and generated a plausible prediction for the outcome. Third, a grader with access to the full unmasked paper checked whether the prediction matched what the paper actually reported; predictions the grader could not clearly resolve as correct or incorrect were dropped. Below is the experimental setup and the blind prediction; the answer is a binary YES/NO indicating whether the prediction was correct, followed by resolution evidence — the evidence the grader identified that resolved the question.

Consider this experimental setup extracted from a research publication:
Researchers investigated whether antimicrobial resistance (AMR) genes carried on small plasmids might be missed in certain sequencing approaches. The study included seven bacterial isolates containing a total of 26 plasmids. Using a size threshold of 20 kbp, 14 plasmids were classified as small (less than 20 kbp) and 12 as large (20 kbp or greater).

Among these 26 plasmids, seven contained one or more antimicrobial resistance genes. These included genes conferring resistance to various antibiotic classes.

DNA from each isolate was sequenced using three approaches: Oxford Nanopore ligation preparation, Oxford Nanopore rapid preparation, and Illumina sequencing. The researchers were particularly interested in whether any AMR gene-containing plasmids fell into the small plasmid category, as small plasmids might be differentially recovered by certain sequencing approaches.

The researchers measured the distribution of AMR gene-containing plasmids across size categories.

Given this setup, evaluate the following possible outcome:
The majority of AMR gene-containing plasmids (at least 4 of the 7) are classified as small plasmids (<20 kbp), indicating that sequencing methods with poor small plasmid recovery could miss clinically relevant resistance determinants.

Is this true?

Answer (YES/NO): NO